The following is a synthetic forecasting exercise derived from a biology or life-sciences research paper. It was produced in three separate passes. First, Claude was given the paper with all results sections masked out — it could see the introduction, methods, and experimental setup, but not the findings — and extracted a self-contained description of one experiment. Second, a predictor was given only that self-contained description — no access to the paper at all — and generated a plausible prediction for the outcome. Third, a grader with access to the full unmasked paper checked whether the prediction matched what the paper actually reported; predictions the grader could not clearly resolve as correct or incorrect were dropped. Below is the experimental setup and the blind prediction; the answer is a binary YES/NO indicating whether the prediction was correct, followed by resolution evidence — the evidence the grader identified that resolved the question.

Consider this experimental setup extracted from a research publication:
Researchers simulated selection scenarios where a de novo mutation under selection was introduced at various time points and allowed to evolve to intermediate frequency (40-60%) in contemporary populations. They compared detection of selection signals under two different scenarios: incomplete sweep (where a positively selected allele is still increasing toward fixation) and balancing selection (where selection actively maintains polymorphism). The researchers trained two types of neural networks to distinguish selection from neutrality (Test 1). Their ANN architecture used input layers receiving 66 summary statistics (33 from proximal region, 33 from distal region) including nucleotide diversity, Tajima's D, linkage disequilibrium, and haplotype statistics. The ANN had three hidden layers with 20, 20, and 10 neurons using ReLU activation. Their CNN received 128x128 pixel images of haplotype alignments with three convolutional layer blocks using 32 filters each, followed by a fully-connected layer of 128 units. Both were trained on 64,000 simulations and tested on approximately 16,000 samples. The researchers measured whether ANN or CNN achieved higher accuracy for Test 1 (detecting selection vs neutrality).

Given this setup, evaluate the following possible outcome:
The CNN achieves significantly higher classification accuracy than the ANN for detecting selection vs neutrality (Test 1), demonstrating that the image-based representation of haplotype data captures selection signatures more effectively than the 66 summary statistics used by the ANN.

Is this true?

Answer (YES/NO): NO